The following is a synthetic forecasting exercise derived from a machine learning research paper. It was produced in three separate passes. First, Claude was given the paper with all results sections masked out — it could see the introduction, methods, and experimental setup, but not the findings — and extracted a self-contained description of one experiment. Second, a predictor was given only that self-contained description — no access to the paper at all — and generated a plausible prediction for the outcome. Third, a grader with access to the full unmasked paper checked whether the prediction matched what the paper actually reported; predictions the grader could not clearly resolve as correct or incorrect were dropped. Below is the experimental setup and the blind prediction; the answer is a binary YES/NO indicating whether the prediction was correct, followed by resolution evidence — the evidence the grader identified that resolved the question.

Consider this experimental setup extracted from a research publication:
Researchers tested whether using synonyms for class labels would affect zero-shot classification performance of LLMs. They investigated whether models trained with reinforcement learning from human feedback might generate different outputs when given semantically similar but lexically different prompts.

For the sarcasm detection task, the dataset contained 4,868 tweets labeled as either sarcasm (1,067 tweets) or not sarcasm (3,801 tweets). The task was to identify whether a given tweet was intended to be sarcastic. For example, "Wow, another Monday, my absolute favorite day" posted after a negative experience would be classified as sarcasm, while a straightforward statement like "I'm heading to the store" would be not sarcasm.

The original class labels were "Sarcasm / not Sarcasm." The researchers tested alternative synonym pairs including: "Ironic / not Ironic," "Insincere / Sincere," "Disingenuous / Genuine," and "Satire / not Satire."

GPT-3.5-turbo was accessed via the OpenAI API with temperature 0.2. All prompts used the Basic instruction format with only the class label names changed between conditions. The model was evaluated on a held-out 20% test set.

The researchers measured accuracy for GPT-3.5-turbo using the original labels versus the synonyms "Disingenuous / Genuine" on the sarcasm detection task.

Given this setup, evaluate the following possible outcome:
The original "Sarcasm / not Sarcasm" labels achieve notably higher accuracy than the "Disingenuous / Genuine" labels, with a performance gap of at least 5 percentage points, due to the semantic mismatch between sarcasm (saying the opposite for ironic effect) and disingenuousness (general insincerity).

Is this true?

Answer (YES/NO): NO